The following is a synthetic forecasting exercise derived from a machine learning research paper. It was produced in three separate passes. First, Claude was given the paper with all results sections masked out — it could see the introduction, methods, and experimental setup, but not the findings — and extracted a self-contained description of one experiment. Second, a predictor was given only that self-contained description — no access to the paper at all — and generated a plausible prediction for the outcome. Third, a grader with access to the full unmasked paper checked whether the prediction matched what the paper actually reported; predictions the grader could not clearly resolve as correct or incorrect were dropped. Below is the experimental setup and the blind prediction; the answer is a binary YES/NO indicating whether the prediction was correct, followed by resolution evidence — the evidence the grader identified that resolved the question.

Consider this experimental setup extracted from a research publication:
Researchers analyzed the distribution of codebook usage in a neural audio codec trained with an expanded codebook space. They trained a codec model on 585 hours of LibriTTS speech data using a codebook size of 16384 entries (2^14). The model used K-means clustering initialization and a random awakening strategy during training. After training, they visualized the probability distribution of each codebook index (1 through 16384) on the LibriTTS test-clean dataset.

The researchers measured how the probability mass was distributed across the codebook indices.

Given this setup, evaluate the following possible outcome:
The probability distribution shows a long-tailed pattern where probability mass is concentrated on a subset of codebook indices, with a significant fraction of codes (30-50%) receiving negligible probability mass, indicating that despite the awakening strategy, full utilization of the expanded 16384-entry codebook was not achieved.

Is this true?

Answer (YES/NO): NO